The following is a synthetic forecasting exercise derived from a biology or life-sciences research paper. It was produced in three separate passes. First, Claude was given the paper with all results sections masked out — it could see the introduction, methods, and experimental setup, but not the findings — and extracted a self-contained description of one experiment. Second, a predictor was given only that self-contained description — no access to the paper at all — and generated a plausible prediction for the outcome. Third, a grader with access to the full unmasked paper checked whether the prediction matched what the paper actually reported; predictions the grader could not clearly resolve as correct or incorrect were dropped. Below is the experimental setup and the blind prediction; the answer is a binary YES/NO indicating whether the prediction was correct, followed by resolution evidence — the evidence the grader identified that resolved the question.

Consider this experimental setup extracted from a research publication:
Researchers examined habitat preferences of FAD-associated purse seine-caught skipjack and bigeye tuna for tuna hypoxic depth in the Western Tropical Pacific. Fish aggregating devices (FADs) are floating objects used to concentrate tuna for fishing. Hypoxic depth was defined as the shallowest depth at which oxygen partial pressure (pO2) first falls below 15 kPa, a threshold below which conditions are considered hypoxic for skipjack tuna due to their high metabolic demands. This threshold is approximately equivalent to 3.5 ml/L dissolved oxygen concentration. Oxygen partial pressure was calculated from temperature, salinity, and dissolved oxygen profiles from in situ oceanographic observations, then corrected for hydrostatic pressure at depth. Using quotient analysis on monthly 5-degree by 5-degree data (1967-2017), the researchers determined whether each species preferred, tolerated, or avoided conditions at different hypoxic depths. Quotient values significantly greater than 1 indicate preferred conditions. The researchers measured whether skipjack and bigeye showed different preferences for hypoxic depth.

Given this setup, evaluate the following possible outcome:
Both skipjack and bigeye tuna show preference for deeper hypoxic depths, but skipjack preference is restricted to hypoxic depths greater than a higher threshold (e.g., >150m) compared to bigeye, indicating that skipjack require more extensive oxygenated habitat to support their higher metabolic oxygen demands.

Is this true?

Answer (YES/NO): NO